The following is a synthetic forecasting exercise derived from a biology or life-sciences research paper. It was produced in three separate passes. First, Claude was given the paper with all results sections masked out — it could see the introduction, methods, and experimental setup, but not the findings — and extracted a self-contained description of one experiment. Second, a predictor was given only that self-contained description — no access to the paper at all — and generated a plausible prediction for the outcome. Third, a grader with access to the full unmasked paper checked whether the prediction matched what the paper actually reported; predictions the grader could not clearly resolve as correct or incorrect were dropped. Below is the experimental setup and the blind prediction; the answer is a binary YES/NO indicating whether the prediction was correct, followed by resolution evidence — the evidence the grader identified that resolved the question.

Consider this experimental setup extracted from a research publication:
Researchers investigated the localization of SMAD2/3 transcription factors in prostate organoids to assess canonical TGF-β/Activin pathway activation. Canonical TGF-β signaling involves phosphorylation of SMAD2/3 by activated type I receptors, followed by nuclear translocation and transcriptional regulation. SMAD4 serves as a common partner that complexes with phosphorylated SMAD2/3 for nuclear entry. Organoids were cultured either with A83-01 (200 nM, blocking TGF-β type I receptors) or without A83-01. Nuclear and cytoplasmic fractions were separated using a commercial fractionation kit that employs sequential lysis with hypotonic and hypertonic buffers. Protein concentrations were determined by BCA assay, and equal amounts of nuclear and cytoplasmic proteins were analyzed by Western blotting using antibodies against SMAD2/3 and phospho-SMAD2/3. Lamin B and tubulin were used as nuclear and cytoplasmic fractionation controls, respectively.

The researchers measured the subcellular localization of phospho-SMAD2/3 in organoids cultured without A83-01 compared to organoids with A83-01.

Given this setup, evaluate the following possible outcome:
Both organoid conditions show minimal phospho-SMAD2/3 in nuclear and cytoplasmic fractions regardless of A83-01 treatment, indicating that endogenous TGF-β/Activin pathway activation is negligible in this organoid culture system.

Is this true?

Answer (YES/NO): NO